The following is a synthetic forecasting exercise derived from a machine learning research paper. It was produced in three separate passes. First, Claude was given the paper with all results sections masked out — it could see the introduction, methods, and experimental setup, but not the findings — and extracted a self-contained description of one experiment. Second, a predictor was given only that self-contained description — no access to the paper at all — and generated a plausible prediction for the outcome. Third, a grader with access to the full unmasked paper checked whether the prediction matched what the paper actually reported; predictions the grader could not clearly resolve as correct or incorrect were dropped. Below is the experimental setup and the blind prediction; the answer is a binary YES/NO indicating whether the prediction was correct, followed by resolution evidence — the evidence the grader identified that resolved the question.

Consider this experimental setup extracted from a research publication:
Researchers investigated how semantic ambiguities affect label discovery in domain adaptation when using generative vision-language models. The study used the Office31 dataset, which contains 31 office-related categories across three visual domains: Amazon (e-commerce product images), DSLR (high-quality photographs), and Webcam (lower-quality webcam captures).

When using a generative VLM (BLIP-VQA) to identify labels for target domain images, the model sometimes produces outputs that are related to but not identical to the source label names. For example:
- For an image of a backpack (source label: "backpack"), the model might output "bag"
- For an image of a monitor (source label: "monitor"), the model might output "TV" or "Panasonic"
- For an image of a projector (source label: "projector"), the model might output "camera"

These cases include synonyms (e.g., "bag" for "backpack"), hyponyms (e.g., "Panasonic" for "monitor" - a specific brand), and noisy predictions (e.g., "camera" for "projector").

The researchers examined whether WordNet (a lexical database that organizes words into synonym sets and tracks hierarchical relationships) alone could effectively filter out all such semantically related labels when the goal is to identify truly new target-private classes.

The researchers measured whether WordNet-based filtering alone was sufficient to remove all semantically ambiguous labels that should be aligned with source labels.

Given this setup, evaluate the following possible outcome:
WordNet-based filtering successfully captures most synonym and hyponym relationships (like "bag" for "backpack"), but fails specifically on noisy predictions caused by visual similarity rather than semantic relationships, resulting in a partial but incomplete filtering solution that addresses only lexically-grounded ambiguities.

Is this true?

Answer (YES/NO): NO